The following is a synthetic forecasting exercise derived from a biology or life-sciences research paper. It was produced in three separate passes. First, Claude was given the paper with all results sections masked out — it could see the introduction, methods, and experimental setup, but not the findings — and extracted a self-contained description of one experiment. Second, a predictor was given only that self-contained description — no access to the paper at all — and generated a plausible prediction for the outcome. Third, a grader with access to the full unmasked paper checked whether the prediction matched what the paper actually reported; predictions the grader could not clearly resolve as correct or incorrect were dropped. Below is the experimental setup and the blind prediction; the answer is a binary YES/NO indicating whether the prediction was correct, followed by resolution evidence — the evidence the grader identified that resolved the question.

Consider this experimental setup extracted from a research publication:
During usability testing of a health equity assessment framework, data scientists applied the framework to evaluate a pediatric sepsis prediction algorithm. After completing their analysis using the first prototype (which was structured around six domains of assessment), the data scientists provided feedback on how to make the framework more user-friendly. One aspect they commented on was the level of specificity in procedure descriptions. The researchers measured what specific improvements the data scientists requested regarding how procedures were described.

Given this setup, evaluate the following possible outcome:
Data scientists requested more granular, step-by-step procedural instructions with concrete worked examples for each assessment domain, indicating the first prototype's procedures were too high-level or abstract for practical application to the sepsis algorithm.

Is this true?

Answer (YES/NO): NO